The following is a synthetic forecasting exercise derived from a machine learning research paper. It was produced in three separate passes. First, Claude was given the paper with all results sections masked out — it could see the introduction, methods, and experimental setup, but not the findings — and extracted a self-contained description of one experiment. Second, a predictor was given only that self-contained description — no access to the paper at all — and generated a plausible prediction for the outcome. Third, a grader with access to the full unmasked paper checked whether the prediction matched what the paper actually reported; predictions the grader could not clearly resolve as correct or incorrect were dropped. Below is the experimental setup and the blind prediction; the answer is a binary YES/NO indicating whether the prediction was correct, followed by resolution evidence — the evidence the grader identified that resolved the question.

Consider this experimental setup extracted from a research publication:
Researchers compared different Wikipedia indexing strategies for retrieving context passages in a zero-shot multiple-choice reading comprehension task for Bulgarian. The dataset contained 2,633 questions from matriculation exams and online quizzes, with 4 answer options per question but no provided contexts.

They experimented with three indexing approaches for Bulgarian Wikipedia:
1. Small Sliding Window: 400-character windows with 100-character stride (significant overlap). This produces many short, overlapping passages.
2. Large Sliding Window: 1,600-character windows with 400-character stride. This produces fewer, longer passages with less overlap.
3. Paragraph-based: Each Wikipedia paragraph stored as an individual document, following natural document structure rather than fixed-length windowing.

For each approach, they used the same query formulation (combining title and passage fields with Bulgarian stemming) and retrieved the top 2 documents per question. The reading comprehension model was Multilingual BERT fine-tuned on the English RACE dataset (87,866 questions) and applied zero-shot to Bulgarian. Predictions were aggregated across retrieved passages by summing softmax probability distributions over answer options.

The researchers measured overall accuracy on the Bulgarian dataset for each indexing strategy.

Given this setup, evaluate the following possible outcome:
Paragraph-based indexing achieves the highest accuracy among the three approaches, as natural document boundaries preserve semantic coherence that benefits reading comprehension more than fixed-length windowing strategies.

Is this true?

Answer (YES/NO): YES